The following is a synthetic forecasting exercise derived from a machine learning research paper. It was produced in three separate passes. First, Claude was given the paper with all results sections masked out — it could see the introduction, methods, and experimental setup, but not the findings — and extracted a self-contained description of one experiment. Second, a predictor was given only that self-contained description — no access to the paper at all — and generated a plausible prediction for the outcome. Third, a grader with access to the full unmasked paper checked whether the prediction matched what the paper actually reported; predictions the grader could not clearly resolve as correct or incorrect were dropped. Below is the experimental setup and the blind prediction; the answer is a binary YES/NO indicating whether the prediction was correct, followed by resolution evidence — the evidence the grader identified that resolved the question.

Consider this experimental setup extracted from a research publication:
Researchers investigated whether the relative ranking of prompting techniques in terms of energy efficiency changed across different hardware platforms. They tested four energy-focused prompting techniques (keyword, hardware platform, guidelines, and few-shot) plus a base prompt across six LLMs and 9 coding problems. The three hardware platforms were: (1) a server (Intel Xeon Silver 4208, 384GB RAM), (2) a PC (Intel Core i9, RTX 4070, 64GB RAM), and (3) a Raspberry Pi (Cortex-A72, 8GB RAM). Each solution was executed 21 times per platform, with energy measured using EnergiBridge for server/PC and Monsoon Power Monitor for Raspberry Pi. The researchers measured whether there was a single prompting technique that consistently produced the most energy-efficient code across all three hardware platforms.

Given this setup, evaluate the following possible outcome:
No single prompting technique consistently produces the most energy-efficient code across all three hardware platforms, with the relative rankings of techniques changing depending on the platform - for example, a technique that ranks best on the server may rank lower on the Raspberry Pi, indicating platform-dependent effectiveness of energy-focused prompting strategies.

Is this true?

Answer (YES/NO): YES